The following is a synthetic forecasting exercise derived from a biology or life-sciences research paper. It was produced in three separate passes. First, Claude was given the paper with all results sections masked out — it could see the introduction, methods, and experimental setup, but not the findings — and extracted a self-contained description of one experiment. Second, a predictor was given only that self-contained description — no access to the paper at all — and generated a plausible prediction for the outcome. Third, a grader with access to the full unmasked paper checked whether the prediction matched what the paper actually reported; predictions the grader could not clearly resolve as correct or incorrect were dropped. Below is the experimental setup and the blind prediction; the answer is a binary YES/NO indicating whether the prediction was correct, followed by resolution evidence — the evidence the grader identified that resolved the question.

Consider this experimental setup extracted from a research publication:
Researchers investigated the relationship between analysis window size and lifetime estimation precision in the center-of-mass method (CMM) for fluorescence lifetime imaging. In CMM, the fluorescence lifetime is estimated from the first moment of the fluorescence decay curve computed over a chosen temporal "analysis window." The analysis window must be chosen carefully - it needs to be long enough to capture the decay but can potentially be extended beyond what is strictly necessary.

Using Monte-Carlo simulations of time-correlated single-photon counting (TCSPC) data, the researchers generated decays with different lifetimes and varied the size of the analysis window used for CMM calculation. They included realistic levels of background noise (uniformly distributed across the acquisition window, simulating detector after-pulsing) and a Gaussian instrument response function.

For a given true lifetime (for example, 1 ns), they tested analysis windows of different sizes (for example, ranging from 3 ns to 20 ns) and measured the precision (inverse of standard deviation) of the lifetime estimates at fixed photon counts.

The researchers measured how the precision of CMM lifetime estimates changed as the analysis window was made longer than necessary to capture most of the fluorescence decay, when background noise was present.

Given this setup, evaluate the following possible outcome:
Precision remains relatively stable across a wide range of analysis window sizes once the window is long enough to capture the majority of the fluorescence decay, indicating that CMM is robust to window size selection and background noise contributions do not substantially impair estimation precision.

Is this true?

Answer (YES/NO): NO